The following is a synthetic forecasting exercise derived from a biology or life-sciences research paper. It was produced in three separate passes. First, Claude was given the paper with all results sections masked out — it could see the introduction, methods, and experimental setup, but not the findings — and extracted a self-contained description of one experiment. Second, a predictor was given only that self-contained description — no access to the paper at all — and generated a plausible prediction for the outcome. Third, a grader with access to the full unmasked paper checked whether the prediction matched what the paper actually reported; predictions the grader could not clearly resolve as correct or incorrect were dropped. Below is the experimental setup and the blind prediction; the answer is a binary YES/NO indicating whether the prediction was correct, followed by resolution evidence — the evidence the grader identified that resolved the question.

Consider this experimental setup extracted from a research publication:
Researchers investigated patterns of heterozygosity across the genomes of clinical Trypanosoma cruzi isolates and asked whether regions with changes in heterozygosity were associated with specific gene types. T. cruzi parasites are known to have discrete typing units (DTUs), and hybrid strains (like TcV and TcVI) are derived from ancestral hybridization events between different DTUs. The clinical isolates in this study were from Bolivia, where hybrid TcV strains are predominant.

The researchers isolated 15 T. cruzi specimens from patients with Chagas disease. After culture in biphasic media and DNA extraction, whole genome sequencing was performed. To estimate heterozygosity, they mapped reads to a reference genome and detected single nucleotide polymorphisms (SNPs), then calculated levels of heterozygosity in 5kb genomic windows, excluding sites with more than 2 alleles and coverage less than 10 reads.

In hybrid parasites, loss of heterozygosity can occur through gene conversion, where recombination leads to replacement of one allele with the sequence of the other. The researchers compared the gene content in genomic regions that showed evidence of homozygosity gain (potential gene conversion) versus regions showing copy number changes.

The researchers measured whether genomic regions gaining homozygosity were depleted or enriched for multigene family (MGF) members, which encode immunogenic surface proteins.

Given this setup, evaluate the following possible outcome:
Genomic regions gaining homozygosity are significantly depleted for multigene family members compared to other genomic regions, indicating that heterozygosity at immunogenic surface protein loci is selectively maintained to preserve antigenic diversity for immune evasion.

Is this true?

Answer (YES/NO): YES